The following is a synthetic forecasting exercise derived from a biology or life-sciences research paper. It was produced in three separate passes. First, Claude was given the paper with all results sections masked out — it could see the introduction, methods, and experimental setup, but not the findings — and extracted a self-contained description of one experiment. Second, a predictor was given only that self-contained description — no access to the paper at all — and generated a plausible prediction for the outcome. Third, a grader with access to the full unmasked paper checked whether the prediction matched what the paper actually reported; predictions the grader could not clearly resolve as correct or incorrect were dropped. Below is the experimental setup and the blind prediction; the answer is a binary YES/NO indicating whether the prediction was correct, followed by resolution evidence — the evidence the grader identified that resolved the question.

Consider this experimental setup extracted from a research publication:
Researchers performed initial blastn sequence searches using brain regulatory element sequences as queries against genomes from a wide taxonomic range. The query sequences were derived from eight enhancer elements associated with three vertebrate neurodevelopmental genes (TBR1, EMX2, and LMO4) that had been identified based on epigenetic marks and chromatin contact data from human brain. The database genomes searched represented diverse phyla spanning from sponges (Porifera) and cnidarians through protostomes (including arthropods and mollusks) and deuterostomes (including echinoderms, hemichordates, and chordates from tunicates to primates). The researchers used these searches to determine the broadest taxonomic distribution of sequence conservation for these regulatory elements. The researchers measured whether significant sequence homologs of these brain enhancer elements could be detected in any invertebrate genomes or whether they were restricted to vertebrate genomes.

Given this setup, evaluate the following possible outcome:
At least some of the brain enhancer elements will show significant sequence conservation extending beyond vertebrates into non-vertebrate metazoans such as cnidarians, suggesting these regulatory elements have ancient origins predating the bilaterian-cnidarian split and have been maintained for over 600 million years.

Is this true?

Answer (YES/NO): NO